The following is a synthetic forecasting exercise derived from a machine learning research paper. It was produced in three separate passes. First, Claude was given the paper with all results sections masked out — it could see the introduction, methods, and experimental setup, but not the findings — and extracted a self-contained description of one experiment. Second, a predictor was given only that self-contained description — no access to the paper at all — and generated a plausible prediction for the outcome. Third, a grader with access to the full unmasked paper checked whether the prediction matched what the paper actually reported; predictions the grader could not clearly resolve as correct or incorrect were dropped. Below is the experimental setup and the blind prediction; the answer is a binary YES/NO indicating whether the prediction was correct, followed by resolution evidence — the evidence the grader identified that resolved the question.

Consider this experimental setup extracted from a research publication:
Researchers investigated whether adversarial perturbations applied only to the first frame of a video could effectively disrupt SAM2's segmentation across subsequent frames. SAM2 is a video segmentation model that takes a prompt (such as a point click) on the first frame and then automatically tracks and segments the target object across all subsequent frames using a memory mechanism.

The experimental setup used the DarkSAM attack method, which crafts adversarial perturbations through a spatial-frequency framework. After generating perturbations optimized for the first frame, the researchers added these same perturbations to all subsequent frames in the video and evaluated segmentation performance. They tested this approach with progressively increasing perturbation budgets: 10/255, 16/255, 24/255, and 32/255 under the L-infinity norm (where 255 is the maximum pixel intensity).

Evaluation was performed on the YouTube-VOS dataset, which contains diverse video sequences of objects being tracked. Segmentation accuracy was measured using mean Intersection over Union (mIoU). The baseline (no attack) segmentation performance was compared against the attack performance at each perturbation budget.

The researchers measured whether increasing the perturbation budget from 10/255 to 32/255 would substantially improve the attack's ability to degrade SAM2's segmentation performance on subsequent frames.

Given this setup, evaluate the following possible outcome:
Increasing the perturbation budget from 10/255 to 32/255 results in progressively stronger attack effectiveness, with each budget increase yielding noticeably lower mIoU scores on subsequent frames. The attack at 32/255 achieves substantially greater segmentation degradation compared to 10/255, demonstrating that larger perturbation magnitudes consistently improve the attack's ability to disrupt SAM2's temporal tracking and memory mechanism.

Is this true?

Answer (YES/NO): NO